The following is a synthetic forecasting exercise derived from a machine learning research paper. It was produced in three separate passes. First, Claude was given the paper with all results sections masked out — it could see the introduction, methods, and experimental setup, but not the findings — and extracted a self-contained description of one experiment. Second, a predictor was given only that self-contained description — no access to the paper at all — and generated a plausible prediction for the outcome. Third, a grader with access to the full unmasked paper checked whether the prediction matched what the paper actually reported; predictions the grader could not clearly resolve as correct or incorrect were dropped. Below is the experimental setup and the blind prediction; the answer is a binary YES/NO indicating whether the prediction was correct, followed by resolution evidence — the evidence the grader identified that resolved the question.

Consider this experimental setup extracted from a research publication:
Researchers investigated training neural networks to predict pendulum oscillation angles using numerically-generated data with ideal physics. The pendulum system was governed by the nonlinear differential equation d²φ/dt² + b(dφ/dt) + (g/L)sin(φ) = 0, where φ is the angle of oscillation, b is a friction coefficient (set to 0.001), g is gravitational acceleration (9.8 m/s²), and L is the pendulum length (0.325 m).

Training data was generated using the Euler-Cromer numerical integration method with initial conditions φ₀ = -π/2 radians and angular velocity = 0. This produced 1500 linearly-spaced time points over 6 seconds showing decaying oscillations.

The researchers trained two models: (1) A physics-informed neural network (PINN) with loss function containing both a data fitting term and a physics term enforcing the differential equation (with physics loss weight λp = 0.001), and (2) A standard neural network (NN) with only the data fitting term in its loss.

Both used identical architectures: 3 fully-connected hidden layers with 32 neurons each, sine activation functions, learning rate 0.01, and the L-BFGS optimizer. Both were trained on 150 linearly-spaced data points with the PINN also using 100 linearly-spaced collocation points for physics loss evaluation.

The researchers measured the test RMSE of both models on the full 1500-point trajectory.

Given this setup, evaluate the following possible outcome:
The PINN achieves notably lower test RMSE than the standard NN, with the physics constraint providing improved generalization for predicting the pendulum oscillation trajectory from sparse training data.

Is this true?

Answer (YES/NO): NO